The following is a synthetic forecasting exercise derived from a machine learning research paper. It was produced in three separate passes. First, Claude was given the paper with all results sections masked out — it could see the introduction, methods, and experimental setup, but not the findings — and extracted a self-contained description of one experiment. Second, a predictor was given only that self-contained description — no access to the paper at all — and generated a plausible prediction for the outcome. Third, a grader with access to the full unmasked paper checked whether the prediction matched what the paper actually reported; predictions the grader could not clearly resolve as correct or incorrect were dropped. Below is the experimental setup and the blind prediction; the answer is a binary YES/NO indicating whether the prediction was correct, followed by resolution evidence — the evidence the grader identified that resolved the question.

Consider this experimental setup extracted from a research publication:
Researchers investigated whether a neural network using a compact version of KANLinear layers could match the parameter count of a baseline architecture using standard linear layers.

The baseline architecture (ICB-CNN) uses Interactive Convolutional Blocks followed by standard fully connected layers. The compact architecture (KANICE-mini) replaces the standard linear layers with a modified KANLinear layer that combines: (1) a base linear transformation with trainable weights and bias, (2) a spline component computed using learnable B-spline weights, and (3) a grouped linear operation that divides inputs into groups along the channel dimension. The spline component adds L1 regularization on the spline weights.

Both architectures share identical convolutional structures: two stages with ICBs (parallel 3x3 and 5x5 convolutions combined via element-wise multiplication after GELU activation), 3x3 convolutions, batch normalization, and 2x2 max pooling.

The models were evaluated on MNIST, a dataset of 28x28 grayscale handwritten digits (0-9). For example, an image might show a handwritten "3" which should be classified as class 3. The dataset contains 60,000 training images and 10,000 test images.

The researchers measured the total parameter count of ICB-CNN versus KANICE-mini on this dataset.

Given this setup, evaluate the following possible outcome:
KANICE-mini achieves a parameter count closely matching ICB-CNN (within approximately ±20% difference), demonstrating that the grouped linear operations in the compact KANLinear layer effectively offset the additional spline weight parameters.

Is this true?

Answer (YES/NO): YES